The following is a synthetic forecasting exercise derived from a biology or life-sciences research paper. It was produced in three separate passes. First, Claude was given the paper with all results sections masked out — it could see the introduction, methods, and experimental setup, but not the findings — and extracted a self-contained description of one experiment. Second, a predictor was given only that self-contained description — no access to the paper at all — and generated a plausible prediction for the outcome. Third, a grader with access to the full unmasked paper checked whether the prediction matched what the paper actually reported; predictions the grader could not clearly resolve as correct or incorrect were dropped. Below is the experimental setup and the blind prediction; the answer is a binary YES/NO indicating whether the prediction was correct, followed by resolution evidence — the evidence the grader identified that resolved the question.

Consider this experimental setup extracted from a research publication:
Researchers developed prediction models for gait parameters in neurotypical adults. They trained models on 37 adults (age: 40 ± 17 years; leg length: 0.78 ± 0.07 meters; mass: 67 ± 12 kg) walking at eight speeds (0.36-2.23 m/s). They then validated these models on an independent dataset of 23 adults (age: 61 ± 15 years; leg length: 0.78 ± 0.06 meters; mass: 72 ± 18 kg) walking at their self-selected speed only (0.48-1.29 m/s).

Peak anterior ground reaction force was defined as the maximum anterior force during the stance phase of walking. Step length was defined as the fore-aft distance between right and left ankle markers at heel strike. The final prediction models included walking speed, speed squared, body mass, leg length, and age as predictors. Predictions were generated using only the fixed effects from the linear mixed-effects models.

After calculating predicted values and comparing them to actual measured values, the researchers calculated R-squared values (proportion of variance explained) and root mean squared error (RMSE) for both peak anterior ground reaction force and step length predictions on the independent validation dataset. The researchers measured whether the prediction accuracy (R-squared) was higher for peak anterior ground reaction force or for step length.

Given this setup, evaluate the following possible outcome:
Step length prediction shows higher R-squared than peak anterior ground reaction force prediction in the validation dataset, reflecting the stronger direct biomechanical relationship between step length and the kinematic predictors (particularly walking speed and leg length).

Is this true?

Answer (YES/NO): NO